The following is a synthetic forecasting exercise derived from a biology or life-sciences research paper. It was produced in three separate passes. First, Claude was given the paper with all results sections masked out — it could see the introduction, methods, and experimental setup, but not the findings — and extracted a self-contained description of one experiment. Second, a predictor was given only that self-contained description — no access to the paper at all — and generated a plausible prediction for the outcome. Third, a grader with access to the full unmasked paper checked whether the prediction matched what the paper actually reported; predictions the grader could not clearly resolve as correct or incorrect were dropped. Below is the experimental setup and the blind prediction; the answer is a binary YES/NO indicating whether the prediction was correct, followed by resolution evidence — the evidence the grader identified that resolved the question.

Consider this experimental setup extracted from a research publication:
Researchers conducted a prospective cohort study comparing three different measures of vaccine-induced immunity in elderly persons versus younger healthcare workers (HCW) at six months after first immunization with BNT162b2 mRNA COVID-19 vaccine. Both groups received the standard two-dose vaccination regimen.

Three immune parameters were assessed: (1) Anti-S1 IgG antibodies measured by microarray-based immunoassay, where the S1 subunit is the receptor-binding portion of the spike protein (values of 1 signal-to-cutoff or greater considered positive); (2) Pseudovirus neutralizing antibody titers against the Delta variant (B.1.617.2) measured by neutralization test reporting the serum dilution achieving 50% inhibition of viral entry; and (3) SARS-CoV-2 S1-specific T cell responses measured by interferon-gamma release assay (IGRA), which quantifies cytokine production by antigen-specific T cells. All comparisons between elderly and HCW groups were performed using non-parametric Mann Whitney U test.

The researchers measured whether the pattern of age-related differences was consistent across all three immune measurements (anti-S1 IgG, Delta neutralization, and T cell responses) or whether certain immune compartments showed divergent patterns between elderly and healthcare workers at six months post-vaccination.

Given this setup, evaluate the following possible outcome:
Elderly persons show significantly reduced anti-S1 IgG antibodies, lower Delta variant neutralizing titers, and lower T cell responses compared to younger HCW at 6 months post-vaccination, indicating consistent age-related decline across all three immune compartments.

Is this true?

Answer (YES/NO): YES